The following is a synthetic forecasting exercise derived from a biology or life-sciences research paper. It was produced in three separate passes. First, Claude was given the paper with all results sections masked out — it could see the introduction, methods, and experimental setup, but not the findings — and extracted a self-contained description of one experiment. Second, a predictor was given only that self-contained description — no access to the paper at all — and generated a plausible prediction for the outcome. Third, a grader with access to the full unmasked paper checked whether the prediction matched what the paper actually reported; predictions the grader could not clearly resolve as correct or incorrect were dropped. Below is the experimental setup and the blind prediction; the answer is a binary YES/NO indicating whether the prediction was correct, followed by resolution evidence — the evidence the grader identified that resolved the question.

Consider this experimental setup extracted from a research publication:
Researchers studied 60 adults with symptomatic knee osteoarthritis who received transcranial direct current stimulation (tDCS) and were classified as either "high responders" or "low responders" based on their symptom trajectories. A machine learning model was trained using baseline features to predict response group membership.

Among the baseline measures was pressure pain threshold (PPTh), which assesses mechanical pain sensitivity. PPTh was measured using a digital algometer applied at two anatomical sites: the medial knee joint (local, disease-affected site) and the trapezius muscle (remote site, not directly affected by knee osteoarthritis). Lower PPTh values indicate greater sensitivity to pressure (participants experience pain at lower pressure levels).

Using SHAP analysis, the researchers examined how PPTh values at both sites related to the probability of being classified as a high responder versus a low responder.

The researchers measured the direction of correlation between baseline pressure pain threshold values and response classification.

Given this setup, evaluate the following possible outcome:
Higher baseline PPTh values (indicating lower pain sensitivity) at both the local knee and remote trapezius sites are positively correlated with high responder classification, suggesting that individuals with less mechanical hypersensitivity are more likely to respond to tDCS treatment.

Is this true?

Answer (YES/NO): YES